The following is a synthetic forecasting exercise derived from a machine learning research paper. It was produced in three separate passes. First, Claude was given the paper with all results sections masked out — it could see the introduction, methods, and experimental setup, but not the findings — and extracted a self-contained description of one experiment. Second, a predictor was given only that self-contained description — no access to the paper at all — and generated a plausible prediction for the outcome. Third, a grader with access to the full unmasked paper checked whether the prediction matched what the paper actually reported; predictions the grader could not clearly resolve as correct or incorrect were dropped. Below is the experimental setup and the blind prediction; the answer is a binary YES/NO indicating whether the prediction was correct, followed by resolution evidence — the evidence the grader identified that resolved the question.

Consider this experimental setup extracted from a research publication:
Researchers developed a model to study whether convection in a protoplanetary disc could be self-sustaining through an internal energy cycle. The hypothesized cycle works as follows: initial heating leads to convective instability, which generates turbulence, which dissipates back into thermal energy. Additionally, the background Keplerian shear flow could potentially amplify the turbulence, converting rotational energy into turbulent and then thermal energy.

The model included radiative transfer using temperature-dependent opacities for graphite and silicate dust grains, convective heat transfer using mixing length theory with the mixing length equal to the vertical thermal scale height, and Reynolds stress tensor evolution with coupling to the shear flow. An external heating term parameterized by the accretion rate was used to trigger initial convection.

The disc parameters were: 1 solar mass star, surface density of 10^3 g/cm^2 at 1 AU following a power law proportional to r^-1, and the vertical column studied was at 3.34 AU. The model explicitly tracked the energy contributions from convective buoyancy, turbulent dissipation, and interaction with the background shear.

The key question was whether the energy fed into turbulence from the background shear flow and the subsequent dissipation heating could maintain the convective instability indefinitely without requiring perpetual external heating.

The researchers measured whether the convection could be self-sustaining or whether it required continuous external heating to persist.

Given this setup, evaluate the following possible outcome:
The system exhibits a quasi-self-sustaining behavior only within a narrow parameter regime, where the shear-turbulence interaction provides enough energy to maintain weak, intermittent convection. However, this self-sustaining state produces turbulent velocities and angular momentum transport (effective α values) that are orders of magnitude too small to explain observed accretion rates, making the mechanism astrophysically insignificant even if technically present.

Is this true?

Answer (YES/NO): NO